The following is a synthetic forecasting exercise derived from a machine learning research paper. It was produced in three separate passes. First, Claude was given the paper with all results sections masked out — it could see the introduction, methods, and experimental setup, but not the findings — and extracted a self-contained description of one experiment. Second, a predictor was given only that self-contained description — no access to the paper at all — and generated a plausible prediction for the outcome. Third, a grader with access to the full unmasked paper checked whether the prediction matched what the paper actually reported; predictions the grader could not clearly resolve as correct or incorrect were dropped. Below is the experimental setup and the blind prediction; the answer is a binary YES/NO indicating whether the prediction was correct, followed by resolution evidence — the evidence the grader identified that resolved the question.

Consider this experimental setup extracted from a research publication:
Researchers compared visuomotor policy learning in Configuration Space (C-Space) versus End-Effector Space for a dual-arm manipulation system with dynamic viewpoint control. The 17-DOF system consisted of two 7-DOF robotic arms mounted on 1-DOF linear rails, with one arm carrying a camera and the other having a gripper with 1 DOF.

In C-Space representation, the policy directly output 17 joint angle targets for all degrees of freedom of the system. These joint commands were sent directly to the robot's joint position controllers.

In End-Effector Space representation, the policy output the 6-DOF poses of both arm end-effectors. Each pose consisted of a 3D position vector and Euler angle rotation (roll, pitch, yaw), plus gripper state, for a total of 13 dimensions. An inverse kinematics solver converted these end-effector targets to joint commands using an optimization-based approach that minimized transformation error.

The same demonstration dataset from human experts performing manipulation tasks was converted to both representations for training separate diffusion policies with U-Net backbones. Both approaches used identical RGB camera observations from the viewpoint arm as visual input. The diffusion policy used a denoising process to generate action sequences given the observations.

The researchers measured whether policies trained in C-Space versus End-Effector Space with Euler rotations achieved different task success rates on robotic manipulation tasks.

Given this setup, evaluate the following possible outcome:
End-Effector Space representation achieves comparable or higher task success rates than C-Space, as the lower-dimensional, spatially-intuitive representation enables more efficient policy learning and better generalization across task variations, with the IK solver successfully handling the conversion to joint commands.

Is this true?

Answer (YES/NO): YES